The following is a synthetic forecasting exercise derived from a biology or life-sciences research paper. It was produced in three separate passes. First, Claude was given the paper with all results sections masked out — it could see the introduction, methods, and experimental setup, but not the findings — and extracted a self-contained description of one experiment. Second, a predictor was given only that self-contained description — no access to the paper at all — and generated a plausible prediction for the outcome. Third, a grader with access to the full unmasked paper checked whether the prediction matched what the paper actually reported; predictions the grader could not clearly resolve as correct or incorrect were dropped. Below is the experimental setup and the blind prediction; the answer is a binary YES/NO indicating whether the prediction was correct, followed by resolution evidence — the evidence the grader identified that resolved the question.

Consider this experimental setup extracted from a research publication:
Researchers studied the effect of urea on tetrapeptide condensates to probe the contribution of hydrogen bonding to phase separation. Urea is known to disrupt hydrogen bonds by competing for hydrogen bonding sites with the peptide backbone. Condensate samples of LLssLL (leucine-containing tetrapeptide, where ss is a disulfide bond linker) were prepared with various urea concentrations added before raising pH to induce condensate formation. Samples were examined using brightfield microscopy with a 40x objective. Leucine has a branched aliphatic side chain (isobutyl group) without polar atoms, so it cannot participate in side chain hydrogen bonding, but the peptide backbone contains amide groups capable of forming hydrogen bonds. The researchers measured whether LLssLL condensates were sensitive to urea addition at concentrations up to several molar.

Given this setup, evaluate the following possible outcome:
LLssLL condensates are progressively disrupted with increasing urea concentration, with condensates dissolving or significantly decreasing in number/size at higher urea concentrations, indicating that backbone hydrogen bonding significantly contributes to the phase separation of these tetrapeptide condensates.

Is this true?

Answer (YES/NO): YES